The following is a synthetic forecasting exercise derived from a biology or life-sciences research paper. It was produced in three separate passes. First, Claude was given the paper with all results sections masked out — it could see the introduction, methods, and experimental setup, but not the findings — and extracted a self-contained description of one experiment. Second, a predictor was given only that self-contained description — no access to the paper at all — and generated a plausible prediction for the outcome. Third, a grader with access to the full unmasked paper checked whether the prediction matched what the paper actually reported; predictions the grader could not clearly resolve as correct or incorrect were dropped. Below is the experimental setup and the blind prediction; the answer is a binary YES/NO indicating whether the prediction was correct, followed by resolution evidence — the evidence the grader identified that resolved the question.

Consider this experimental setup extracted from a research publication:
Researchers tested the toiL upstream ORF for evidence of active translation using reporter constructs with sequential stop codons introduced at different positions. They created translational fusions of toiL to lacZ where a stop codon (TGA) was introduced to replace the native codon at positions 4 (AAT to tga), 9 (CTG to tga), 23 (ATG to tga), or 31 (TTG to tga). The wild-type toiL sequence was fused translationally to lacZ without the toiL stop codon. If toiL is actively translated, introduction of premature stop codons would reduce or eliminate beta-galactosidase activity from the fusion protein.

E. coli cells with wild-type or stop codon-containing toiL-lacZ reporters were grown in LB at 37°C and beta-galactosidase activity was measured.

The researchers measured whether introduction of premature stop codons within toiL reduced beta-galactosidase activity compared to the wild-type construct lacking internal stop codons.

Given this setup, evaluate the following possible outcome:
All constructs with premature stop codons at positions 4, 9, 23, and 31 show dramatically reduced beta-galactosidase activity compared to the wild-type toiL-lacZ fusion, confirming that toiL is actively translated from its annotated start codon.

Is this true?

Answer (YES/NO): NO